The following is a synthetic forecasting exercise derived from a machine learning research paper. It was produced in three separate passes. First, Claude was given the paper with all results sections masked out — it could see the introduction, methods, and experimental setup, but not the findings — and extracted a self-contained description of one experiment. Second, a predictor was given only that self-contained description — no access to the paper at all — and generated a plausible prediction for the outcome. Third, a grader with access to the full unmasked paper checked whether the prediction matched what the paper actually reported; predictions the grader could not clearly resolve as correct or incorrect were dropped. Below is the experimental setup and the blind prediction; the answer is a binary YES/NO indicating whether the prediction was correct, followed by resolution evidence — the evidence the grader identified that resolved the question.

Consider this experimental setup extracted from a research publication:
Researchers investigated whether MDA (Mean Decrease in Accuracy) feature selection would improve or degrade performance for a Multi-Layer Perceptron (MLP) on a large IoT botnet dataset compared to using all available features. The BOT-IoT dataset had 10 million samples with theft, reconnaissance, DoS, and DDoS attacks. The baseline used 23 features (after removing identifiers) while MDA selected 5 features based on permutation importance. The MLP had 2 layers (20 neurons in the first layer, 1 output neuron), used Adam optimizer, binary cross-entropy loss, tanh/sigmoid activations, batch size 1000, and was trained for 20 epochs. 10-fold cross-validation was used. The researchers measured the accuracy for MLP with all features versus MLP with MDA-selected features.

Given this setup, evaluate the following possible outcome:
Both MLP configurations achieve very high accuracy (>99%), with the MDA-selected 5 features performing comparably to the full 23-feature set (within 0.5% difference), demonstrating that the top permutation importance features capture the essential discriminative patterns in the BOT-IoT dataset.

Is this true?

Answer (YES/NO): NO